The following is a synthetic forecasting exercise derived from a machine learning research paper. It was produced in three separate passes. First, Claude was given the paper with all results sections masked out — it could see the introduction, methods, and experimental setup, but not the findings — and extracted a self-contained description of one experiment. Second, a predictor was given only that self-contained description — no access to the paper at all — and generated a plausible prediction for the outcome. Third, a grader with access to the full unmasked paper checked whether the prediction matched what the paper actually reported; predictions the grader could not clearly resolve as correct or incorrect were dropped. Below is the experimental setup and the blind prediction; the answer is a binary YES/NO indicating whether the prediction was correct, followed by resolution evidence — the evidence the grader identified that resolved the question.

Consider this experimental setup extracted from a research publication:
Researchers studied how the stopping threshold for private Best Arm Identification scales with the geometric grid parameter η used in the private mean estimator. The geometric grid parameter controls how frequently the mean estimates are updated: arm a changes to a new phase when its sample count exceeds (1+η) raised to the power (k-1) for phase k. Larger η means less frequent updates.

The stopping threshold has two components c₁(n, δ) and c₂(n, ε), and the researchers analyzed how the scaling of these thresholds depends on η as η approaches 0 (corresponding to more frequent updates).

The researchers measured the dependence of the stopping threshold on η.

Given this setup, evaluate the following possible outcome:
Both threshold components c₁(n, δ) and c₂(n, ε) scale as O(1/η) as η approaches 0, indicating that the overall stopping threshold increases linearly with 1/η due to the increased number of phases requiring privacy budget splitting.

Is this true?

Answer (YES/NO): NO